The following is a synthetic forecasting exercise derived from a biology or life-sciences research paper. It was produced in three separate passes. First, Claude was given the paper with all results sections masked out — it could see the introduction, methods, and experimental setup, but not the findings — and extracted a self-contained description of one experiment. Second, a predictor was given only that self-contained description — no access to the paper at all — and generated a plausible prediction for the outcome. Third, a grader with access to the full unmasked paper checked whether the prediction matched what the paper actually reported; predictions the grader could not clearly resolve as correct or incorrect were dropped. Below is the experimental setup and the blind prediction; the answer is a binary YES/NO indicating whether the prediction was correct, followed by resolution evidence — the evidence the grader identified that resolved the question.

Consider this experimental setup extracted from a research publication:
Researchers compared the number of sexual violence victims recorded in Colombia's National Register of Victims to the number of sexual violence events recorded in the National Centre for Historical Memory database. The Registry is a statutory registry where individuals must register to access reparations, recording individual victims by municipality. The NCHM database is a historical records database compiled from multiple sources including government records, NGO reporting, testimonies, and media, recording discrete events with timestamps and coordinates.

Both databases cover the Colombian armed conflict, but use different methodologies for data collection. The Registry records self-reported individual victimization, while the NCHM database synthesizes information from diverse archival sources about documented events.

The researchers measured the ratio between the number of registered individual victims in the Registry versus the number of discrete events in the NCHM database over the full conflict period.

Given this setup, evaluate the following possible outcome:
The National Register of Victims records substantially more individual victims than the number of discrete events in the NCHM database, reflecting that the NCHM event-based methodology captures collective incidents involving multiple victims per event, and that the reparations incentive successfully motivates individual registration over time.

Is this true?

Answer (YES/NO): YES